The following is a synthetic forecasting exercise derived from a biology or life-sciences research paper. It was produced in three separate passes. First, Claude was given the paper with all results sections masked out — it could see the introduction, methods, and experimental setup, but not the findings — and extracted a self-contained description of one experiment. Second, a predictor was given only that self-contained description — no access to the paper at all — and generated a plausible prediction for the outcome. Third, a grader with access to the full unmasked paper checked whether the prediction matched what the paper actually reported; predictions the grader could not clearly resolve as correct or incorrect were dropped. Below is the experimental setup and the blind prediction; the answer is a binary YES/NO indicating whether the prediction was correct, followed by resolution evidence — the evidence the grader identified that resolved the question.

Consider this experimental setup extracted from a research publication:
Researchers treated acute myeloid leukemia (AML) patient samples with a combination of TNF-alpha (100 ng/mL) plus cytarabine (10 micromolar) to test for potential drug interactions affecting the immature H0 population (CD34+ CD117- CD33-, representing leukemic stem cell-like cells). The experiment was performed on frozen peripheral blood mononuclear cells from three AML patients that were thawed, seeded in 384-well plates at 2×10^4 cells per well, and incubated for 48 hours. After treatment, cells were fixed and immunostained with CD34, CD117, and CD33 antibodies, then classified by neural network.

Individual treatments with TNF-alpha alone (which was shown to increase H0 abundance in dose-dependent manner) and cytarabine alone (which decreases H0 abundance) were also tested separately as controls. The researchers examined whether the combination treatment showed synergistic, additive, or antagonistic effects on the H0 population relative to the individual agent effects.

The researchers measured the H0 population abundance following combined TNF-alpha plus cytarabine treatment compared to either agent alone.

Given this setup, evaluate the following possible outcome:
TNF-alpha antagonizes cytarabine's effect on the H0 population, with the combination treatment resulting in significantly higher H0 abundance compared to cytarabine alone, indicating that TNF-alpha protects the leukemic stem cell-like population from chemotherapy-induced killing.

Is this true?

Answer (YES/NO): YES